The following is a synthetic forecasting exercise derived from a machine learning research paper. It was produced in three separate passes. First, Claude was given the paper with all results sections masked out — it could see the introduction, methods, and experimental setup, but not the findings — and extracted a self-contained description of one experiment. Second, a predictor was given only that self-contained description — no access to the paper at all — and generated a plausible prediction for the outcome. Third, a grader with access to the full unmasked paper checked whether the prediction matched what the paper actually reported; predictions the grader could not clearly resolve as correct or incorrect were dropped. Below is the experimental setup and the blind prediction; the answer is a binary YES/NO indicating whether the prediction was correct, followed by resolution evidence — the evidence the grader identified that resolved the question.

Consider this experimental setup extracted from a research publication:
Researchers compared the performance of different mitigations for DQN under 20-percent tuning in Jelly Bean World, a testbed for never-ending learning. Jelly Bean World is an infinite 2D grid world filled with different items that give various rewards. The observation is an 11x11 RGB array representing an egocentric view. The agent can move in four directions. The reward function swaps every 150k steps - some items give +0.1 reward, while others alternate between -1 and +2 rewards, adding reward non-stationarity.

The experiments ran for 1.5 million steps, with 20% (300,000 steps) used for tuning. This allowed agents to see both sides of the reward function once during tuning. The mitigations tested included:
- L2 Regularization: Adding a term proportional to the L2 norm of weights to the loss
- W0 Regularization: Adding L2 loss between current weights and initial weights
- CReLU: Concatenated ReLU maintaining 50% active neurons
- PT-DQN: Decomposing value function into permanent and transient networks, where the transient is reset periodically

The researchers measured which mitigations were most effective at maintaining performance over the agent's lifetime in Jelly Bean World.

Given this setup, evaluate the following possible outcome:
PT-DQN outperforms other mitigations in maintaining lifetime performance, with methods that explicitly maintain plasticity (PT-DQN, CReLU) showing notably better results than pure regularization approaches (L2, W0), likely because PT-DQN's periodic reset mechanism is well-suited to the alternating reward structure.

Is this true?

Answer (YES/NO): NO